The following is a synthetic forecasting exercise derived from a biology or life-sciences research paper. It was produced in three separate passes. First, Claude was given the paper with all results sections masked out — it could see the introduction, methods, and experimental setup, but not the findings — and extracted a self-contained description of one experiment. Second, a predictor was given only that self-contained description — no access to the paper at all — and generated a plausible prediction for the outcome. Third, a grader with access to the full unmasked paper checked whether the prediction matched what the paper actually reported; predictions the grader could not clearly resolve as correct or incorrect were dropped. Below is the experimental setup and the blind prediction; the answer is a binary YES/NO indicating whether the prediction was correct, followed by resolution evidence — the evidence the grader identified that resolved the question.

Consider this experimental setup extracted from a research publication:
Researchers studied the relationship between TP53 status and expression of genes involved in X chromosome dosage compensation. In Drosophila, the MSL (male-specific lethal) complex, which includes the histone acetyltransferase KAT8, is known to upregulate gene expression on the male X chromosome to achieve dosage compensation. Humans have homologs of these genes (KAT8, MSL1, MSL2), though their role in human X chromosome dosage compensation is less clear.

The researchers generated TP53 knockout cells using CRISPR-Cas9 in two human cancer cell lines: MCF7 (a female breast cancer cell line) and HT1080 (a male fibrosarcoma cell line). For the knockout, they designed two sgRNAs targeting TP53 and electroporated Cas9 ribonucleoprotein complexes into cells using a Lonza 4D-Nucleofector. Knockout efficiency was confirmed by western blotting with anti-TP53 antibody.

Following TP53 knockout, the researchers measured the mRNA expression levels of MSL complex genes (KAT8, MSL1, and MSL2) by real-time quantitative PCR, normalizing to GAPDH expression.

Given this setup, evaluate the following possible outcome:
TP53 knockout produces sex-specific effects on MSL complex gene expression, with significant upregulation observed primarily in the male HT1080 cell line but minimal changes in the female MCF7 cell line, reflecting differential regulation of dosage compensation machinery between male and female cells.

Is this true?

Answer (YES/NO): NO